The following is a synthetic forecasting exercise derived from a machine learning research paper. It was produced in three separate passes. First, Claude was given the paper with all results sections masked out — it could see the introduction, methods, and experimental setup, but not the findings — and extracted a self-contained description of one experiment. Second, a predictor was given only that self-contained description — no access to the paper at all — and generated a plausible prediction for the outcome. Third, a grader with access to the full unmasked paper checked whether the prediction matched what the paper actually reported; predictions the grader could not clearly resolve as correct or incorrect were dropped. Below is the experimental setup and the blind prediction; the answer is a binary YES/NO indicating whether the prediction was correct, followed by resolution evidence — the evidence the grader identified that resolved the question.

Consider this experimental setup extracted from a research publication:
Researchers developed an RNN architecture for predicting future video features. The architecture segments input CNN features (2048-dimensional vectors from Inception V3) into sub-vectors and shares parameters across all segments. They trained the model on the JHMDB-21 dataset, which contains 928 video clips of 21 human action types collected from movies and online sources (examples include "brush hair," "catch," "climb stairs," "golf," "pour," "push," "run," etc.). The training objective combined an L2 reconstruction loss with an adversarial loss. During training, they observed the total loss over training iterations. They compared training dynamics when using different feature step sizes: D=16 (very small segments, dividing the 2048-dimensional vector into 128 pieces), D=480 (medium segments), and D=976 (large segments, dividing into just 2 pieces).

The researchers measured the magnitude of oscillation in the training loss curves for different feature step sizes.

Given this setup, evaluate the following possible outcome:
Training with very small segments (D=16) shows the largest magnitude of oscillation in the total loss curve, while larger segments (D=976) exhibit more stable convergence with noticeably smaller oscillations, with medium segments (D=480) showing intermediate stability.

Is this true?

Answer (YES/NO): YES